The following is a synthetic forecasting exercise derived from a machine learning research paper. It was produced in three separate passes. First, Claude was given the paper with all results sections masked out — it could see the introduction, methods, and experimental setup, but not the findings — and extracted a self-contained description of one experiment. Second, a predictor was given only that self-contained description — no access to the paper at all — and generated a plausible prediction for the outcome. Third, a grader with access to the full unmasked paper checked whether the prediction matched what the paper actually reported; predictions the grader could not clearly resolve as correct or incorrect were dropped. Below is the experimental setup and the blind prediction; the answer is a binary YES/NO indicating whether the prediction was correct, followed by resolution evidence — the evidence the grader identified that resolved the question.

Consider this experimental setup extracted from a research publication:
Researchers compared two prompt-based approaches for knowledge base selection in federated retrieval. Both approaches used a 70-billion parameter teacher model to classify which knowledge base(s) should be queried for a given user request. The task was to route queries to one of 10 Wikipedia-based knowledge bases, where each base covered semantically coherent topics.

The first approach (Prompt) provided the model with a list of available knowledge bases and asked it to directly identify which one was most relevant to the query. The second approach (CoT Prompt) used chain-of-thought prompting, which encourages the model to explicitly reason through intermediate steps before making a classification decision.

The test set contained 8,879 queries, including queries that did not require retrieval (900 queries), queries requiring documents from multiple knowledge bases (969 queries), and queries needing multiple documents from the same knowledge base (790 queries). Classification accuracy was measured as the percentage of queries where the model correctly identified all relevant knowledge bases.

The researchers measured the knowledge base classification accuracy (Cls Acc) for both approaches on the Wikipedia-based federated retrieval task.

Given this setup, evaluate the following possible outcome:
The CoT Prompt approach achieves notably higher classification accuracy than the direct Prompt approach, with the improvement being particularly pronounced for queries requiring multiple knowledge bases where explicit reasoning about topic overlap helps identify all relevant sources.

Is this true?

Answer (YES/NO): NO